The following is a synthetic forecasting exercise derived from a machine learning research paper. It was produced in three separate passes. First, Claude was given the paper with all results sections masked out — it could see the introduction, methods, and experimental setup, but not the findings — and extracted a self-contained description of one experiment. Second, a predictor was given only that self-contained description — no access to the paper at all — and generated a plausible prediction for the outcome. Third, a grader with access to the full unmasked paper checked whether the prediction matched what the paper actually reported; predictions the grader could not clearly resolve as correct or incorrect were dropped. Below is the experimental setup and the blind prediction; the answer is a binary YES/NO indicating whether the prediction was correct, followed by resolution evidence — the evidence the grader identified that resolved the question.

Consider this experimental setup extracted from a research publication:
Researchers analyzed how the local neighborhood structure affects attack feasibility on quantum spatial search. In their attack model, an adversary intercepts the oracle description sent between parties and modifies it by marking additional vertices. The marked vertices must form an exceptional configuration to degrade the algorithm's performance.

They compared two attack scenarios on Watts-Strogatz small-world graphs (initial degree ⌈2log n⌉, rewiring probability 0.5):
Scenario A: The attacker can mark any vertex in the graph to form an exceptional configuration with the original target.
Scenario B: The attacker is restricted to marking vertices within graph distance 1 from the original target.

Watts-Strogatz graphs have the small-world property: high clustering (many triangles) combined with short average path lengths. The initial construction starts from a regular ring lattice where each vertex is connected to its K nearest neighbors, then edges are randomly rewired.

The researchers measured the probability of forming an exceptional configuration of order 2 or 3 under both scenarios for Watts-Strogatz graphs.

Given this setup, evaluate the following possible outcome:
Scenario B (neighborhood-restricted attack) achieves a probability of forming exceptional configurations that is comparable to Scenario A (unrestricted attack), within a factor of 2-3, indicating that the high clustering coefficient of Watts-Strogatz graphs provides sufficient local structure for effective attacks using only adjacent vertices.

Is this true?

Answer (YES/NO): YES